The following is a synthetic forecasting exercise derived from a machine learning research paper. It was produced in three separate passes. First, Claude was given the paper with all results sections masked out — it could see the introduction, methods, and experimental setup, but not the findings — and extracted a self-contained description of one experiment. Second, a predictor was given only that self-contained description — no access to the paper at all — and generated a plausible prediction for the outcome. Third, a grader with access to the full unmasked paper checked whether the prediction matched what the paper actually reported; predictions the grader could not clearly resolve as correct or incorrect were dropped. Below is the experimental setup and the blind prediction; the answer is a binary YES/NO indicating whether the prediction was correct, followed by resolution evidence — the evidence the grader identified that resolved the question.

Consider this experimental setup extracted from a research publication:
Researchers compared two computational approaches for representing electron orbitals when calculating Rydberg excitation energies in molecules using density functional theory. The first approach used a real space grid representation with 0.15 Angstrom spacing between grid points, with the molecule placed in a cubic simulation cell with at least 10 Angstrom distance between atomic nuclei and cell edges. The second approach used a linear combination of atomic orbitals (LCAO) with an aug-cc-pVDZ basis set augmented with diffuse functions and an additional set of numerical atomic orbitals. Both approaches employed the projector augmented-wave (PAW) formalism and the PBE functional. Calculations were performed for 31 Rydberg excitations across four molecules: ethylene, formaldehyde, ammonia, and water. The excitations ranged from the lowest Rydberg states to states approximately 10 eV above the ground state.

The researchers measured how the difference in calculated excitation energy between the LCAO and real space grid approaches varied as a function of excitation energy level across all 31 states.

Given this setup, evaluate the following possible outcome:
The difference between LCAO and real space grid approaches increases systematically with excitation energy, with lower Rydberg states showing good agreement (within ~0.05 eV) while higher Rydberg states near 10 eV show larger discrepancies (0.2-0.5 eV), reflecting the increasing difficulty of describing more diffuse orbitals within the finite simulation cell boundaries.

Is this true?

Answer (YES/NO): NO